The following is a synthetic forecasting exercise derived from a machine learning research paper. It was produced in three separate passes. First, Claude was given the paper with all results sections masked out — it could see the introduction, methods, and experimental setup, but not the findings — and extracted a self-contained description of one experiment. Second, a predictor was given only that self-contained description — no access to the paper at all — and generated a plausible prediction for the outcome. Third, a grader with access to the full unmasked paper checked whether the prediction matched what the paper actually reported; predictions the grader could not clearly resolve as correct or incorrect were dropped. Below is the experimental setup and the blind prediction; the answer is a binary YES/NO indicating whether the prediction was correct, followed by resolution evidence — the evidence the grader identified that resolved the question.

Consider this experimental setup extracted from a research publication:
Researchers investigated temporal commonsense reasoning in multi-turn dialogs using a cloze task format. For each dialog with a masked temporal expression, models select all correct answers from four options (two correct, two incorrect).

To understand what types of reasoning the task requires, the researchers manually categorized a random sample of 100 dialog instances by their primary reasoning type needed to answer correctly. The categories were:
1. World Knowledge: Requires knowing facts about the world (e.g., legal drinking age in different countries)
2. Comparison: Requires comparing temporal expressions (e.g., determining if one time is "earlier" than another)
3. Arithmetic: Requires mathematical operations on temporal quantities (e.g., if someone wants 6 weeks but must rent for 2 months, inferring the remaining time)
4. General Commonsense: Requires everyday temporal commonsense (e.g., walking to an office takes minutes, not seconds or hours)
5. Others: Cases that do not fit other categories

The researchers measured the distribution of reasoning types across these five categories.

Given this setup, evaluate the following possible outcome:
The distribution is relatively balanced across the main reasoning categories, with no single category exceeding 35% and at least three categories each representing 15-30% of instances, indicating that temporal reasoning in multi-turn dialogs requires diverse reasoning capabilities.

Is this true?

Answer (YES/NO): NO